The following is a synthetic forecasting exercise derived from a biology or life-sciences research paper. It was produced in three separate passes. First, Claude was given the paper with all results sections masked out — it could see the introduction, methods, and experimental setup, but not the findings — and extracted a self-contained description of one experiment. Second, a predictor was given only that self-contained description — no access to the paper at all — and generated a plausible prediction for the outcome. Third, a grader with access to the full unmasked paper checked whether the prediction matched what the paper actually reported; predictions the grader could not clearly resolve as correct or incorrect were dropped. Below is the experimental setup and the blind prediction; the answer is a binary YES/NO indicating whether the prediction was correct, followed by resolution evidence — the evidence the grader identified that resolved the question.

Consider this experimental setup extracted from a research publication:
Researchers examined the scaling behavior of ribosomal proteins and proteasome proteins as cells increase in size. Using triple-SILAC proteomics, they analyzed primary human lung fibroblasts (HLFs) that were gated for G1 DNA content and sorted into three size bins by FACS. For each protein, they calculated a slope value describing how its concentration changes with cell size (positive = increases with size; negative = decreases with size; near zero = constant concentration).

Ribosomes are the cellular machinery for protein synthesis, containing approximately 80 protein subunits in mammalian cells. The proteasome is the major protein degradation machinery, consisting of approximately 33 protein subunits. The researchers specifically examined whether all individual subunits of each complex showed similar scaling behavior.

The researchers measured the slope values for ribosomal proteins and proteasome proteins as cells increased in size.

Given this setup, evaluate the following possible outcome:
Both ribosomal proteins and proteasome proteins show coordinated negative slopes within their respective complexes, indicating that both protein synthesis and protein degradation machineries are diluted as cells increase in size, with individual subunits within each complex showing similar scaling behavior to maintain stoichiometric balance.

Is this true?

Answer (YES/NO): NO